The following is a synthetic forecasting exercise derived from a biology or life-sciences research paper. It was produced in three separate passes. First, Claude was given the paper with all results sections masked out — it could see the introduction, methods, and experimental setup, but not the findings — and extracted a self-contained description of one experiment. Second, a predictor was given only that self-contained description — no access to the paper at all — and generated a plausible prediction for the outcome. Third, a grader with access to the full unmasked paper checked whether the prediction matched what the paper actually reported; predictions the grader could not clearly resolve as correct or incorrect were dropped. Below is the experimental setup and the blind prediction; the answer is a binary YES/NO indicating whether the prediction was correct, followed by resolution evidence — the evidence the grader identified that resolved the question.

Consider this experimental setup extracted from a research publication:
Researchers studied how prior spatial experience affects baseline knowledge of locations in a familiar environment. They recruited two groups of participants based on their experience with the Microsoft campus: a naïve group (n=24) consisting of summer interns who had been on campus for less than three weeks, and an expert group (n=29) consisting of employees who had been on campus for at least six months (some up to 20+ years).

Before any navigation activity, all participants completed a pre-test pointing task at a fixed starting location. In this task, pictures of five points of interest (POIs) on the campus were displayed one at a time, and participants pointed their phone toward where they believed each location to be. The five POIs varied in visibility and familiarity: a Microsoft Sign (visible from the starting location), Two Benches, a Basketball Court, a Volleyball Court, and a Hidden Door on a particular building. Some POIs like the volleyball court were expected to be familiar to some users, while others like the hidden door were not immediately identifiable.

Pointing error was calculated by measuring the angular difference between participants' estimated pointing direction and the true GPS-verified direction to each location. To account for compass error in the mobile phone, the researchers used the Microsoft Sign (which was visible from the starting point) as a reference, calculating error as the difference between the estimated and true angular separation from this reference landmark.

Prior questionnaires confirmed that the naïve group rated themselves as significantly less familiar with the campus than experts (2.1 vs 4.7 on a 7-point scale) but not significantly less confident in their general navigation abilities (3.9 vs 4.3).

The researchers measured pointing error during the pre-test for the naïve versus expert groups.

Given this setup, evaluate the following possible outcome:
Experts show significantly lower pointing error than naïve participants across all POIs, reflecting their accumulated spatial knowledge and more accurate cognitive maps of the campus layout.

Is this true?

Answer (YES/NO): NO